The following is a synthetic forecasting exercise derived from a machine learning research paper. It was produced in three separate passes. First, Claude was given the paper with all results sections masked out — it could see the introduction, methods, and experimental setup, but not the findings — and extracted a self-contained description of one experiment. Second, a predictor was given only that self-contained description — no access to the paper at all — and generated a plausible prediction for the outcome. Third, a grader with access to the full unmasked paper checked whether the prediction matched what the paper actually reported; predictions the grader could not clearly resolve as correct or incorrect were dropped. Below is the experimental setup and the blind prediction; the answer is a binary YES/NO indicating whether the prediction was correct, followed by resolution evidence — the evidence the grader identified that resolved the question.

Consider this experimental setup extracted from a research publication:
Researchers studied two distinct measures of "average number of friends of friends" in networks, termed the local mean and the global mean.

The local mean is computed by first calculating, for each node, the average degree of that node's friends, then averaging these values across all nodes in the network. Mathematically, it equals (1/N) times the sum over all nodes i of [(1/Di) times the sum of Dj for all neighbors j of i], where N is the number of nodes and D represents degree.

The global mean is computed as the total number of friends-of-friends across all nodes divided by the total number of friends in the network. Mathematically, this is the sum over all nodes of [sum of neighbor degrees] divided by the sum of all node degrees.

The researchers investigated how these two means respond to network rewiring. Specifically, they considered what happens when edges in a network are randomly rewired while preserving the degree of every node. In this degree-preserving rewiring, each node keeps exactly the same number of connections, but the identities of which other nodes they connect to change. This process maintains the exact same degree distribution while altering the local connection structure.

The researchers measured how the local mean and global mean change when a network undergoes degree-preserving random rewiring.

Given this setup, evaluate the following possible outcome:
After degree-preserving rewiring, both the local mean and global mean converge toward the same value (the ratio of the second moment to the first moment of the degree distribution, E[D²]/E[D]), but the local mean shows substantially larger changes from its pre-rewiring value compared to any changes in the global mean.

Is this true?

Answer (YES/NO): NO